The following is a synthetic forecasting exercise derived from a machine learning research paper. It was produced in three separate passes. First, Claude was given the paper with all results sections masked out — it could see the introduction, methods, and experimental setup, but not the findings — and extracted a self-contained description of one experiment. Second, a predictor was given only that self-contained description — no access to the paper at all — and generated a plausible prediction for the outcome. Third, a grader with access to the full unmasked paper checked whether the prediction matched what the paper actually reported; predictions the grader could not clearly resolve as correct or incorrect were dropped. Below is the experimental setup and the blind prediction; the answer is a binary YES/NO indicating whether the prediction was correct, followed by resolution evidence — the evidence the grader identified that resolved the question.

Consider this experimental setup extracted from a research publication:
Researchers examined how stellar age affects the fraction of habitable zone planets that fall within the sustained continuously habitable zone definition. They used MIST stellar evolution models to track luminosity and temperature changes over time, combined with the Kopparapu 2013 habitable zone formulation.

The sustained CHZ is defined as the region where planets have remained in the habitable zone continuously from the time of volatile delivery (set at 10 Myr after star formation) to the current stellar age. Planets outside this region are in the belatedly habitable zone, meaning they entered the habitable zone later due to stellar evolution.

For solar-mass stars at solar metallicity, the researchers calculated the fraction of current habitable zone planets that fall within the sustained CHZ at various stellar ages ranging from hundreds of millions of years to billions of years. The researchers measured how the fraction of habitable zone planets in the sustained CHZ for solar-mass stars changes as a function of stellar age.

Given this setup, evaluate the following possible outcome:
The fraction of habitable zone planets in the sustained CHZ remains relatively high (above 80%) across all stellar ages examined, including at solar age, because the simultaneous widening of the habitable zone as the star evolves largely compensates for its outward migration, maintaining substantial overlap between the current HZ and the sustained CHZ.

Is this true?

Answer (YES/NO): NO